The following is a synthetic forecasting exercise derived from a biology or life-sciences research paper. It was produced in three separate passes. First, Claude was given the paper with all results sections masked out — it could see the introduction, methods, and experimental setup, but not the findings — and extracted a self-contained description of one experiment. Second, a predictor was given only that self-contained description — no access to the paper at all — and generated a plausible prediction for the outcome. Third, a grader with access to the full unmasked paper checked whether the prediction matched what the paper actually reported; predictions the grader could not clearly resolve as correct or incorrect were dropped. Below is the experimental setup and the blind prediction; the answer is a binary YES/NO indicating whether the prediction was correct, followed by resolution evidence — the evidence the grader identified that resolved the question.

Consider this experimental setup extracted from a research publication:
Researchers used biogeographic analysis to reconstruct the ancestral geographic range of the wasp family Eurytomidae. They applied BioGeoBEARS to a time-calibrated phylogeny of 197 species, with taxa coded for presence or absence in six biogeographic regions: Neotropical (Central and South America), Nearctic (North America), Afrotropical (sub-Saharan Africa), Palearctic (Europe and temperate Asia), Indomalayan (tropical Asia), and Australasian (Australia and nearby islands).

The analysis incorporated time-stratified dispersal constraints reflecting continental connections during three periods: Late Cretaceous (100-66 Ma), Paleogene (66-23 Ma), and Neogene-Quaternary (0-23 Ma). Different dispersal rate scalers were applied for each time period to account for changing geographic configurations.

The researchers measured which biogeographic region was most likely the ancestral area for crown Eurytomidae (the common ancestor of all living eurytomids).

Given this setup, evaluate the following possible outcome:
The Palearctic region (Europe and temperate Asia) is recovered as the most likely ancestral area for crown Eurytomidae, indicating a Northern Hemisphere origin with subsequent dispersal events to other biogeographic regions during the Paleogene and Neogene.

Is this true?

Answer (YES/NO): NO